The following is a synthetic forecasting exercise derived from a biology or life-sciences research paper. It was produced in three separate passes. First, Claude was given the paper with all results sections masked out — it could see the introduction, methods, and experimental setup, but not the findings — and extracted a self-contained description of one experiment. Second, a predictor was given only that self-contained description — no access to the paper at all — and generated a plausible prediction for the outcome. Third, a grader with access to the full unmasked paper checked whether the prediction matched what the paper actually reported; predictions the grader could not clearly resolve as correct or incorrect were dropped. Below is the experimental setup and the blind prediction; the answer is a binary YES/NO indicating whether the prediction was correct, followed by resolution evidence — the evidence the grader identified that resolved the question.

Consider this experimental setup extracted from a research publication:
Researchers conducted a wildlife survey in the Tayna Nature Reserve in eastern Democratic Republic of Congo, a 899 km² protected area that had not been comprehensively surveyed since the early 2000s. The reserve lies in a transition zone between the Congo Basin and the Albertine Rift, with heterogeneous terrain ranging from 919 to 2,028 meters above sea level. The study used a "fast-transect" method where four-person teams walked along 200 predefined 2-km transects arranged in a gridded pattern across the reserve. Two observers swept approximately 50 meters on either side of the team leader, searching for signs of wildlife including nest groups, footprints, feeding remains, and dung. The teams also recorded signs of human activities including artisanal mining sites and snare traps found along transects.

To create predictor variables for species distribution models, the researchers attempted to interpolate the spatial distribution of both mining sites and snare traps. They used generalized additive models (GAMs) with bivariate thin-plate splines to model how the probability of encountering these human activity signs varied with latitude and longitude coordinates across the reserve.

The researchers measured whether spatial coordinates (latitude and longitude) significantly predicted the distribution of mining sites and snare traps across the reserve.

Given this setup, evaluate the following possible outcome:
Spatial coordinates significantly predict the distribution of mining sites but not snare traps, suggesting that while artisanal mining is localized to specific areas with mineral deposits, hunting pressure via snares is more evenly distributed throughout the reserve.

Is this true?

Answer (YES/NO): YES